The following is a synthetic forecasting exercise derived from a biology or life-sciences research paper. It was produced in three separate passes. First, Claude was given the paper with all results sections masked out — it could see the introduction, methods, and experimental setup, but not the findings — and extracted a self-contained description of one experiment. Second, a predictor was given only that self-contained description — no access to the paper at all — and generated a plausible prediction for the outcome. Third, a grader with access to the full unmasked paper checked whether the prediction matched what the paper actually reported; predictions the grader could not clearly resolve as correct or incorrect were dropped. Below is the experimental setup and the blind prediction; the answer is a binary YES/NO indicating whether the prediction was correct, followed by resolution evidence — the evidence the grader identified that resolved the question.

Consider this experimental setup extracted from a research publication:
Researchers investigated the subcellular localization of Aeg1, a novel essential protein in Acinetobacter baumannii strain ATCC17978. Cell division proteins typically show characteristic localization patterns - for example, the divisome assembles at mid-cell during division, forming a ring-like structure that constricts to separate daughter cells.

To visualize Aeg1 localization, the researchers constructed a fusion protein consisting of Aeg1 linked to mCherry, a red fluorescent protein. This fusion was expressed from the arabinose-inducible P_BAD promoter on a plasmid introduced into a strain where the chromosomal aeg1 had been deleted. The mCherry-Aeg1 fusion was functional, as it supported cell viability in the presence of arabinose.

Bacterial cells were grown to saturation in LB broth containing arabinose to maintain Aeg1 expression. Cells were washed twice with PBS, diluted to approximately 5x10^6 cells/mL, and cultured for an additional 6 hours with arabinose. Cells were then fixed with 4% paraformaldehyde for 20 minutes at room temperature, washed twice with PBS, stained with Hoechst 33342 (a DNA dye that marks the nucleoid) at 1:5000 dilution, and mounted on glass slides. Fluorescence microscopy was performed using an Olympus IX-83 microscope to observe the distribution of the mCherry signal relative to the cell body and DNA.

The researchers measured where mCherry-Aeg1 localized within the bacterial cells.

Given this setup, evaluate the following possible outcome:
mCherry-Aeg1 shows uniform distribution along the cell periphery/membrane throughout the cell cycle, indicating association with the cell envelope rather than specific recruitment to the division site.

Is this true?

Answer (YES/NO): NO